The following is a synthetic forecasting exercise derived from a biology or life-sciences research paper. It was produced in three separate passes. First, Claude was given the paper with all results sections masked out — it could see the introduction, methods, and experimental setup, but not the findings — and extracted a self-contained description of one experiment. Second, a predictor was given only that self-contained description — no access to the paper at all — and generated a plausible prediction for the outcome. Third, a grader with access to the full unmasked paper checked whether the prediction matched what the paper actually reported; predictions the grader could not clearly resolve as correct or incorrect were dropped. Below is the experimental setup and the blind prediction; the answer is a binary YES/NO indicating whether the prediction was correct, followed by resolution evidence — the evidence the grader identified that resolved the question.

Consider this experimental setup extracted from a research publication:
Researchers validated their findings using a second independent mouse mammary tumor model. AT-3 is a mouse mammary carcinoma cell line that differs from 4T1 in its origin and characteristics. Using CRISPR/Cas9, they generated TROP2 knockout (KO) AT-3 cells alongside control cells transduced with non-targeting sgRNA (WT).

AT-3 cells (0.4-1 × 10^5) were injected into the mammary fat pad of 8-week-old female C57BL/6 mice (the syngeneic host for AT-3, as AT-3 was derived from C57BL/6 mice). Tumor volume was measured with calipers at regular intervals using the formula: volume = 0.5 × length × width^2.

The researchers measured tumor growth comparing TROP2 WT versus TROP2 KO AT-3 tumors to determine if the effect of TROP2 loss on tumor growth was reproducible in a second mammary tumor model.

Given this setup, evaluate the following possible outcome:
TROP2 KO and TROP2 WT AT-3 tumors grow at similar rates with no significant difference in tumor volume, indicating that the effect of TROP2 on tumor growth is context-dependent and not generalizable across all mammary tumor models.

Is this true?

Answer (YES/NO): NO